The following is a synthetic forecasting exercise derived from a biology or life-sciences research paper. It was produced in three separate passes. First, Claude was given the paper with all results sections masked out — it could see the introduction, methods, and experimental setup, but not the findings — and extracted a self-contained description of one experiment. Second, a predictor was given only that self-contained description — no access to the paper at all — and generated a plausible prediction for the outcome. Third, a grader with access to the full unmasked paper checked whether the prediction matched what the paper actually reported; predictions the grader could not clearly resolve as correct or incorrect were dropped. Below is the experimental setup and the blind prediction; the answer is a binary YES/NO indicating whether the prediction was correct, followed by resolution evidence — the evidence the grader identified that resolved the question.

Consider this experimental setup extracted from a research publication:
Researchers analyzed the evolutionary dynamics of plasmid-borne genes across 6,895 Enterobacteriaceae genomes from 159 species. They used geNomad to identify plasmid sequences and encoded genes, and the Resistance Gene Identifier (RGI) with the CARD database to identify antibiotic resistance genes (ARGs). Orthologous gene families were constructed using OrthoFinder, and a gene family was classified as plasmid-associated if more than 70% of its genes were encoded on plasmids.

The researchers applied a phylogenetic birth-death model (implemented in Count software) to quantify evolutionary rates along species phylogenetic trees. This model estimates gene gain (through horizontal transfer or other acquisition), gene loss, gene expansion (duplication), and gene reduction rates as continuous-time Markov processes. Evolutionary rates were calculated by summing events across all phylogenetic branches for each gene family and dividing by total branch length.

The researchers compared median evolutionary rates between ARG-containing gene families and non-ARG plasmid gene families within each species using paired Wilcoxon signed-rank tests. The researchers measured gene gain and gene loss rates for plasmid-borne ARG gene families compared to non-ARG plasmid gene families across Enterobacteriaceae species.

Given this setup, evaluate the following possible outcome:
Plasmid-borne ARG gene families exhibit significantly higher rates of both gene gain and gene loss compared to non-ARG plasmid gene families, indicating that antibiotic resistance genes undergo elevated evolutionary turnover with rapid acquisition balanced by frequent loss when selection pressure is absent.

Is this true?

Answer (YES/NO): NO